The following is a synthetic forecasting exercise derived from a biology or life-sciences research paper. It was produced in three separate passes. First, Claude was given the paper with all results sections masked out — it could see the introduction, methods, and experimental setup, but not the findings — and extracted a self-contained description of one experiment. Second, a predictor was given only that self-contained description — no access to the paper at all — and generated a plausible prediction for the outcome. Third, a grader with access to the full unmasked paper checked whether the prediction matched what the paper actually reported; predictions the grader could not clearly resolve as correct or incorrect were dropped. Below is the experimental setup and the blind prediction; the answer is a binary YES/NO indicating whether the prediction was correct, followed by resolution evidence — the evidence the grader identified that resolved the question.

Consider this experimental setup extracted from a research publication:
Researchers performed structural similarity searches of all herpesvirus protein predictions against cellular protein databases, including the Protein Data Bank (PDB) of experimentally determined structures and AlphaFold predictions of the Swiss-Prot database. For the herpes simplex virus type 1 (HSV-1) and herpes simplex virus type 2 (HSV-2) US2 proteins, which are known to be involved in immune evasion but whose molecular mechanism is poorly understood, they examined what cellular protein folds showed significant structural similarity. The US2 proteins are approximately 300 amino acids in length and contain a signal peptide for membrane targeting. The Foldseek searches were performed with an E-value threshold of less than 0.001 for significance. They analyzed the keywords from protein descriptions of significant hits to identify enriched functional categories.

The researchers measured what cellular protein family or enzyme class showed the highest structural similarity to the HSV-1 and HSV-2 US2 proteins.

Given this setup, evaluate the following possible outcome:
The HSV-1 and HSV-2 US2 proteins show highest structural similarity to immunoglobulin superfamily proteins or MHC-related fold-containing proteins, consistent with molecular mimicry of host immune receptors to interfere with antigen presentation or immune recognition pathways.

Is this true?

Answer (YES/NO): NO